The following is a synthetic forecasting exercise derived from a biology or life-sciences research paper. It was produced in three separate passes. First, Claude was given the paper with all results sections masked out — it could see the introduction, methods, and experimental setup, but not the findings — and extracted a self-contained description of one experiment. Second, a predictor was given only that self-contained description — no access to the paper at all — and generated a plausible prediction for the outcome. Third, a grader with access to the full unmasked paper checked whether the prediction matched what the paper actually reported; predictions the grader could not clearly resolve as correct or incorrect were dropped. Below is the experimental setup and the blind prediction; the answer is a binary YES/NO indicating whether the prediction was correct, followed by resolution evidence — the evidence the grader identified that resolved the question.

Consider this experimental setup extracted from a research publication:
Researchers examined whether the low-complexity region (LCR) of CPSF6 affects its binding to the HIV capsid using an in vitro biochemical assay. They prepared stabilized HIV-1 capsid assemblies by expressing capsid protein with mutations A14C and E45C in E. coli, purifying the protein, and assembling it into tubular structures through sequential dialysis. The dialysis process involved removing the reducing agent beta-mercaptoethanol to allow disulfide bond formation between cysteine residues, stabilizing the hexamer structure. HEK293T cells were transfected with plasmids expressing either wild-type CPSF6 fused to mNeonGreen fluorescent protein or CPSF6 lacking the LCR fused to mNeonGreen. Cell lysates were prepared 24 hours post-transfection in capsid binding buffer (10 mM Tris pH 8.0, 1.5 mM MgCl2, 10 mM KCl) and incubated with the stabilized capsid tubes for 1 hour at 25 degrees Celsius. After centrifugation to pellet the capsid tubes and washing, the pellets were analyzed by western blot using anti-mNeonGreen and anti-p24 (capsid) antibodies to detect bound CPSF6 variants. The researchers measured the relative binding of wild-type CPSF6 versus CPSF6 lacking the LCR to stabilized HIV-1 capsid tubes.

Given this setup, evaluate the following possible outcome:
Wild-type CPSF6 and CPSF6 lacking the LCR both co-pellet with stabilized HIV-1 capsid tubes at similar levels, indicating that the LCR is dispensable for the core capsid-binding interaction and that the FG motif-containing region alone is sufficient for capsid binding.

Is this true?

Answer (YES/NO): NO